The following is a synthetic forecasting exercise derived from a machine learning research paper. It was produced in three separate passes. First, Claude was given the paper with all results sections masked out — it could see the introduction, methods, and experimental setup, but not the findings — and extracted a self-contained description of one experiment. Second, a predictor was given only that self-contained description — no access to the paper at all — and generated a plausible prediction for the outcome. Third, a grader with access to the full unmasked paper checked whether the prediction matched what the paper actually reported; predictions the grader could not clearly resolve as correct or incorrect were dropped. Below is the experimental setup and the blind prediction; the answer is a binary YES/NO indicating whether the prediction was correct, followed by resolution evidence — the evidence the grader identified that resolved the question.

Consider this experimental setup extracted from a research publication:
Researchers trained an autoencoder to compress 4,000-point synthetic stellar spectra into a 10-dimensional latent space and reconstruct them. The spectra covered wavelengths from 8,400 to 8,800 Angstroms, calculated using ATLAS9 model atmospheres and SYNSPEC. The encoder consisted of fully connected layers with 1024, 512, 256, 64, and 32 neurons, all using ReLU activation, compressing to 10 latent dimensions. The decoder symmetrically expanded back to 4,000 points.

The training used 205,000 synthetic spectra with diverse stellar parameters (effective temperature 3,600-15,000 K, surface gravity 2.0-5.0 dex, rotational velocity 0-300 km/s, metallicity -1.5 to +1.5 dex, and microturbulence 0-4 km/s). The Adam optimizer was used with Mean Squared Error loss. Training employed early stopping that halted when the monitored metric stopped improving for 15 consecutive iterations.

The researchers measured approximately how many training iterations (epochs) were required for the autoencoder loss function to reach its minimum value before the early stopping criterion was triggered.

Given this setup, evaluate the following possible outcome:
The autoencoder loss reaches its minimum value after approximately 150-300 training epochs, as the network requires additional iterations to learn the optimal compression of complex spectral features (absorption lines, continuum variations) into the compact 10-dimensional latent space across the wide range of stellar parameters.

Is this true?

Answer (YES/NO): NO